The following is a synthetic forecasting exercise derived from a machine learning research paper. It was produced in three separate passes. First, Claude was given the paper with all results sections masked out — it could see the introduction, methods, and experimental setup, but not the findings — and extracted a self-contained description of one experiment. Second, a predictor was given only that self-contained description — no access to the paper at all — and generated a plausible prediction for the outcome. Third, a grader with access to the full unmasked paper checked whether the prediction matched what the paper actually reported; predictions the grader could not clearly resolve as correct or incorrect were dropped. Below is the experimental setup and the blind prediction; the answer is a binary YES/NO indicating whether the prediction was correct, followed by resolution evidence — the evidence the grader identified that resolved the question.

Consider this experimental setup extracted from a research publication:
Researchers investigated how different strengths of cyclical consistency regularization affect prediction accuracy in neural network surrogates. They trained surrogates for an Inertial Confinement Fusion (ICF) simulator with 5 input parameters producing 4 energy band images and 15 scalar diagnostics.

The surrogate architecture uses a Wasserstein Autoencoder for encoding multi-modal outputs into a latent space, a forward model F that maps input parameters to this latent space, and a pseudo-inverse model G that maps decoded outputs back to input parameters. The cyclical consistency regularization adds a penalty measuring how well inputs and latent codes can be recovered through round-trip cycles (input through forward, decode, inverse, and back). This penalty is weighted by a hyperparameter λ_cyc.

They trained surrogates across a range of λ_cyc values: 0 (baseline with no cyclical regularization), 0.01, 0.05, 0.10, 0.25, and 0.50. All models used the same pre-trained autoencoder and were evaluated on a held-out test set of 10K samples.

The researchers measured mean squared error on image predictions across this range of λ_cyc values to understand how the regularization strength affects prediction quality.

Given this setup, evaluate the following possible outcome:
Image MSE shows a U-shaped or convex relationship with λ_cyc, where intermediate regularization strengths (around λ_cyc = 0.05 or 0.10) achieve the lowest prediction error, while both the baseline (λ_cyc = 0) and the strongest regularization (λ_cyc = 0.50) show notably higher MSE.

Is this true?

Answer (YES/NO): YES